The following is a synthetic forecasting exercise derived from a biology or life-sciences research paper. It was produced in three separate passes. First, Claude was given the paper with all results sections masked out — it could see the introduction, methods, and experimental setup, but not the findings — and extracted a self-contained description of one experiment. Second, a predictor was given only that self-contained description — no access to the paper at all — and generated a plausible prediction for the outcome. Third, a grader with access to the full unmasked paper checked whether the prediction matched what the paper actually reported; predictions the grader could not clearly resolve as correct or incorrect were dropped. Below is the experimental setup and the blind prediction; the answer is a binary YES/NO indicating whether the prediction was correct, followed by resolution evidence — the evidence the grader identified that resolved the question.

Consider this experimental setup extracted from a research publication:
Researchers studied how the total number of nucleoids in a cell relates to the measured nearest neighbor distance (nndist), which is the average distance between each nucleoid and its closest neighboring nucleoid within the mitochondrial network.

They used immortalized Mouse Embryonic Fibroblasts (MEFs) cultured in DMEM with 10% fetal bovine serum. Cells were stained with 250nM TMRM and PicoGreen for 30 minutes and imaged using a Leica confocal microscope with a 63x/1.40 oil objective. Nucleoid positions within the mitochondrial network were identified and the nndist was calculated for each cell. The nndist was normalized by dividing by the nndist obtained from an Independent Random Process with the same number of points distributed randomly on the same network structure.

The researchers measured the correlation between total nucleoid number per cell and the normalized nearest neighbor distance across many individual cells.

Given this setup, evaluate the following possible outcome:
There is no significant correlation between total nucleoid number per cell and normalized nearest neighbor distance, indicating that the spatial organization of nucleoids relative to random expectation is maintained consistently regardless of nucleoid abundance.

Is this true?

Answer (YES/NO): NO